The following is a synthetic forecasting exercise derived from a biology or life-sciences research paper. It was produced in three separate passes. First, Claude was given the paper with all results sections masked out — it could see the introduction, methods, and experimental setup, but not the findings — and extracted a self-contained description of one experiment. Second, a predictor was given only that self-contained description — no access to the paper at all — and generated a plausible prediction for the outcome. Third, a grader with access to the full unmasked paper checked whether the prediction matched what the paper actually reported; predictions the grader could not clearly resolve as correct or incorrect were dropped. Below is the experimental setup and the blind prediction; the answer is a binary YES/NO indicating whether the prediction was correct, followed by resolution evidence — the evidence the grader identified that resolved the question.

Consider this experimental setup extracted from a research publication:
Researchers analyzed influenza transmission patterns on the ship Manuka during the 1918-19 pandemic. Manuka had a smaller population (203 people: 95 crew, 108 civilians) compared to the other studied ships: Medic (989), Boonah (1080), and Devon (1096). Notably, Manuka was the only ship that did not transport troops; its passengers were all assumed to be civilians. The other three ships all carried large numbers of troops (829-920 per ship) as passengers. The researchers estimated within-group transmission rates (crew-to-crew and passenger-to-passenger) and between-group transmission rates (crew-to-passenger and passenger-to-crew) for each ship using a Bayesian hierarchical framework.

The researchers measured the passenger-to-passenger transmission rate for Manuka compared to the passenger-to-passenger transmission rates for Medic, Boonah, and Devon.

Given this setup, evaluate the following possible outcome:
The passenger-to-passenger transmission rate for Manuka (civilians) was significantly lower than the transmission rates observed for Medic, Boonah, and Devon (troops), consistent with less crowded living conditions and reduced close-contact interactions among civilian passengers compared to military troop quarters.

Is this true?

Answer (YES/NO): YES